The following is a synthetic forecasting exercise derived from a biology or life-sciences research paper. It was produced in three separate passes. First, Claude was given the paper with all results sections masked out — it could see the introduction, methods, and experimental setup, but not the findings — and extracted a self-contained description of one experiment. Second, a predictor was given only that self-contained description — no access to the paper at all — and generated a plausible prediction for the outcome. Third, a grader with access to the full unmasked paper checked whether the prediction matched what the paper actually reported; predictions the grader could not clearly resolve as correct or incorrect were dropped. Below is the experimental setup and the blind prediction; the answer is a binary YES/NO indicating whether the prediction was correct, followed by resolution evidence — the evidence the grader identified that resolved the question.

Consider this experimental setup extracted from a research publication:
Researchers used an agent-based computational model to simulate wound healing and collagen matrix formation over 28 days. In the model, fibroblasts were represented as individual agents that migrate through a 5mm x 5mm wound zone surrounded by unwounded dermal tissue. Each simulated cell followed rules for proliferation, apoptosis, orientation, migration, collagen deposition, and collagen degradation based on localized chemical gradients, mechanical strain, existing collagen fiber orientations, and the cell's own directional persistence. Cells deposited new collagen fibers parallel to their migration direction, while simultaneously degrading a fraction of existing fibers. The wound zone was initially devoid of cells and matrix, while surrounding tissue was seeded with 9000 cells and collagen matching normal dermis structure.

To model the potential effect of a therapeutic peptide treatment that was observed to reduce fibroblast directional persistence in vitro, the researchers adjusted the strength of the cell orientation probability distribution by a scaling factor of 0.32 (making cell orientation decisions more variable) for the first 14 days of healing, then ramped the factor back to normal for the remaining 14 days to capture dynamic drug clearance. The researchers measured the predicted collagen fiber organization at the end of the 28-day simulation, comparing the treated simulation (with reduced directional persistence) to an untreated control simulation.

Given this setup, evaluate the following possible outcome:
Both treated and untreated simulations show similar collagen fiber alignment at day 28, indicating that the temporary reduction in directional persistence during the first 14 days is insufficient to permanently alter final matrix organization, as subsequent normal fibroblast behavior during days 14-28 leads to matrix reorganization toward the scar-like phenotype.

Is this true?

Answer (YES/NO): NO